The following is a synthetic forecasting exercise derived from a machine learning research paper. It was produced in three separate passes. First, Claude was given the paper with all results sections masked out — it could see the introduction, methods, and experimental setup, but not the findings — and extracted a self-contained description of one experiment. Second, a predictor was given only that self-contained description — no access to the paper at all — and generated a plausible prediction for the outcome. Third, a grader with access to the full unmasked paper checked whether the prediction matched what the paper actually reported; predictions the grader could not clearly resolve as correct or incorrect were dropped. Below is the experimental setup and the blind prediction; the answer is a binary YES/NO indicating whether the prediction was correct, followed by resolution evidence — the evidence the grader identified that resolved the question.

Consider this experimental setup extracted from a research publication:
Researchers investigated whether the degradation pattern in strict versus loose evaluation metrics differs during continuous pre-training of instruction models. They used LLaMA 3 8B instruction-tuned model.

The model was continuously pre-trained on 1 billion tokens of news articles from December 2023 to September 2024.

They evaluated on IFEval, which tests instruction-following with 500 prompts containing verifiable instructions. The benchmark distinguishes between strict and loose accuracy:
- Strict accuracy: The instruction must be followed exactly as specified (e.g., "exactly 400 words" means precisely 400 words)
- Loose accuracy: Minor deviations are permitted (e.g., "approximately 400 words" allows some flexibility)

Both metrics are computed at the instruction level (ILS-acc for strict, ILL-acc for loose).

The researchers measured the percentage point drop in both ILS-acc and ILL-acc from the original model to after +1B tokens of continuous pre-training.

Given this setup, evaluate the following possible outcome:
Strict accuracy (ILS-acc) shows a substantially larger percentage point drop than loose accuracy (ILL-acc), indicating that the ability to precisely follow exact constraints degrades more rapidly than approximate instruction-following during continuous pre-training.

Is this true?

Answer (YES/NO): NO